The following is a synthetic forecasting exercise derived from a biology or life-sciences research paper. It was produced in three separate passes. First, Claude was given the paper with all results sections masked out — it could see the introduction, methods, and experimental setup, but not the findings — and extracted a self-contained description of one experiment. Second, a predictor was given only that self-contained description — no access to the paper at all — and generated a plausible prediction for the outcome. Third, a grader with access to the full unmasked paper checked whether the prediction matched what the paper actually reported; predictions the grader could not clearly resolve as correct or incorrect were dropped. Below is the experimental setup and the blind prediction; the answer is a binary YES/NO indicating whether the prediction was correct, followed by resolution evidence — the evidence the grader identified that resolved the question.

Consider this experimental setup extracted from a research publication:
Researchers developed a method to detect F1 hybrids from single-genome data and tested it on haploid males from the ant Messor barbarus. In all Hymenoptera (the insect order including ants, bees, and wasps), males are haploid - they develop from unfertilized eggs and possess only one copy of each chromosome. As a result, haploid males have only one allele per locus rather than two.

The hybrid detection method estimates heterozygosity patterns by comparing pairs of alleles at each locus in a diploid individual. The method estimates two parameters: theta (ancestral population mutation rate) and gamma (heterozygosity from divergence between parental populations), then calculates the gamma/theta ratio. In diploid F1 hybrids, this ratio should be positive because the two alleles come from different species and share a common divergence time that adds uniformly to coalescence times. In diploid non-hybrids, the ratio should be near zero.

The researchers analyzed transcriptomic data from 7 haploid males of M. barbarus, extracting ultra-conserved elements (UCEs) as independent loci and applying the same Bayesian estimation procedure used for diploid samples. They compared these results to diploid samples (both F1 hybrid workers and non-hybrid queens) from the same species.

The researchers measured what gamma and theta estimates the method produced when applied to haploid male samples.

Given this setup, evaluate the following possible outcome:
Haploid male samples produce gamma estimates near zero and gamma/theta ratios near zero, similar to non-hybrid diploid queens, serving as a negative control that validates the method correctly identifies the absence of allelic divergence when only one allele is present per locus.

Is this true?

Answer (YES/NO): YES